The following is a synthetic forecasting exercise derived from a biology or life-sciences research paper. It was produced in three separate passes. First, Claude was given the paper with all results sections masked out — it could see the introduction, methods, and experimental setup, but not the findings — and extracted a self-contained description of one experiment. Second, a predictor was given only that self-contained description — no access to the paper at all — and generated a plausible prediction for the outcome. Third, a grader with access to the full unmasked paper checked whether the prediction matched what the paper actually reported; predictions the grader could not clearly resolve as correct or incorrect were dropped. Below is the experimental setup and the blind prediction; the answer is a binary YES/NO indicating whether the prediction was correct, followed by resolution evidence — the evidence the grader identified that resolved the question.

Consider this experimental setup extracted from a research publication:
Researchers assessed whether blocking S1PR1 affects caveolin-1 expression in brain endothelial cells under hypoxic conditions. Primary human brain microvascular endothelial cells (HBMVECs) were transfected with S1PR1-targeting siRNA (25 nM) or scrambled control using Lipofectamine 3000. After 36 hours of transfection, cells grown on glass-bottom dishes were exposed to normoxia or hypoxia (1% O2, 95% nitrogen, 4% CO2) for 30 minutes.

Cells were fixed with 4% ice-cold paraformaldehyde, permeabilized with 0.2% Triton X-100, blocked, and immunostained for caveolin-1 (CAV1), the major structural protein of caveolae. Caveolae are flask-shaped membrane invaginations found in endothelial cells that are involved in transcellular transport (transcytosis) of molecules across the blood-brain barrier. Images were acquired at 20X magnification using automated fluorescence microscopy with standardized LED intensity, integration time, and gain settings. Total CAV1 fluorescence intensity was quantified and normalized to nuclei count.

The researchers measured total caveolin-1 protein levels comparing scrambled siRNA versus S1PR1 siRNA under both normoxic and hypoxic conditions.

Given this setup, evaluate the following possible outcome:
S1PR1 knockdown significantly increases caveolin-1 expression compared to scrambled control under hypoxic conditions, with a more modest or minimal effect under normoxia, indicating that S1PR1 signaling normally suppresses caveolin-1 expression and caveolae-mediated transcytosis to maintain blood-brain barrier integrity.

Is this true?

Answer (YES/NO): NO